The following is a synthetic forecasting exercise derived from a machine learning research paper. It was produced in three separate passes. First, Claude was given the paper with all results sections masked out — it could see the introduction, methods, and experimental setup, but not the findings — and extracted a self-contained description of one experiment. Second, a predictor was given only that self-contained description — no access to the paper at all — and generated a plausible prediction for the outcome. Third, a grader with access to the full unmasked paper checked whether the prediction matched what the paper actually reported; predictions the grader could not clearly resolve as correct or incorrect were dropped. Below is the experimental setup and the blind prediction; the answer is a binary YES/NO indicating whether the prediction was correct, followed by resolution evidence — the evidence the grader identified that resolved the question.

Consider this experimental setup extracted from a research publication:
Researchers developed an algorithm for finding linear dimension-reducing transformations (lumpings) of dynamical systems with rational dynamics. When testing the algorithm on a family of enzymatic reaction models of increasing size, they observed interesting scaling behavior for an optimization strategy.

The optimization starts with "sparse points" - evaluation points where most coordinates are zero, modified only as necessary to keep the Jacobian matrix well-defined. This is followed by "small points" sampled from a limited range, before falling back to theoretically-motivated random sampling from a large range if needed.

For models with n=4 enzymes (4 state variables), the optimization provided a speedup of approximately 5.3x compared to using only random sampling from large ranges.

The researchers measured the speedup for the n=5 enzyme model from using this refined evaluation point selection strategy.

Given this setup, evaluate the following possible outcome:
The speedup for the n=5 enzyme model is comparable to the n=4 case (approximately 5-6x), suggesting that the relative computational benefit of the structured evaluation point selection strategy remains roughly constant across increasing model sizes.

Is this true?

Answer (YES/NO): NO